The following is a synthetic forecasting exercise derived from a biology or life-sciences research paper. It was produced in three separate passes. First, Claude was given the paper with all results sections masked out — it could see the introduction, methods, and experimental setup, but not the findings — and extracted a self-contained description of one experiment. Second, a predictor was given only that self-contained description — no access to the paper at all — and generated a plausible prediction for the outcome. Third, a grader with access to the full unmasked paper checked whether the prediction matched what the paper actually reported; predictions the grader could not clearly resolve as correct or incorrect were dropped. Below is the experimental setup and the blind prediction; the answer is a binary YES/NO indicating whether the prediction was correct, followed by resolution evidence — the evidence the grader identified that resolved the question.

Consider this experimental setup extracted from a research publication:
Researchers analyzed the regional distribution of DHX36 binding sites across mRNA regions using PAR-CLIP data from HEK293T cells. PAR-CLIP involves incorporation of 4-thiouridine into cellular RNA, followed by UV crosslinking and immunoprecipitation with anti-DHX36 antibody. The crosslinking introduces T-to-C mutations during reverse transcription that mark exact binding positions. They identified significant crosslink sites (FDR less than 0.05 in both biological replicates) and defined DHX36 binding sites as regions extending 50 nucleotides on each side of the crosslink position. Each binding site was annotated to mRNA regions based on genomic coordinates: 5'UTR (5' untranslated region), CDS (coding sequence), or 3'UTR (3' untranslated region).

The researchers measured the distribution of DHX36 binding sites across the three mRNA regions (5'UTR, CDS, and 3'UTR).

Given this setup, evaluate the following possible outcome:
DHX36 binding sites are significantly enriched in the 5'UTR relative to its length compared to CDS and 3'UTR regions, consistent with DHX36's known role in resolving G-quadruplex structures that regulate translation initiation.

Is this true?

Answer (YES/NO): YES